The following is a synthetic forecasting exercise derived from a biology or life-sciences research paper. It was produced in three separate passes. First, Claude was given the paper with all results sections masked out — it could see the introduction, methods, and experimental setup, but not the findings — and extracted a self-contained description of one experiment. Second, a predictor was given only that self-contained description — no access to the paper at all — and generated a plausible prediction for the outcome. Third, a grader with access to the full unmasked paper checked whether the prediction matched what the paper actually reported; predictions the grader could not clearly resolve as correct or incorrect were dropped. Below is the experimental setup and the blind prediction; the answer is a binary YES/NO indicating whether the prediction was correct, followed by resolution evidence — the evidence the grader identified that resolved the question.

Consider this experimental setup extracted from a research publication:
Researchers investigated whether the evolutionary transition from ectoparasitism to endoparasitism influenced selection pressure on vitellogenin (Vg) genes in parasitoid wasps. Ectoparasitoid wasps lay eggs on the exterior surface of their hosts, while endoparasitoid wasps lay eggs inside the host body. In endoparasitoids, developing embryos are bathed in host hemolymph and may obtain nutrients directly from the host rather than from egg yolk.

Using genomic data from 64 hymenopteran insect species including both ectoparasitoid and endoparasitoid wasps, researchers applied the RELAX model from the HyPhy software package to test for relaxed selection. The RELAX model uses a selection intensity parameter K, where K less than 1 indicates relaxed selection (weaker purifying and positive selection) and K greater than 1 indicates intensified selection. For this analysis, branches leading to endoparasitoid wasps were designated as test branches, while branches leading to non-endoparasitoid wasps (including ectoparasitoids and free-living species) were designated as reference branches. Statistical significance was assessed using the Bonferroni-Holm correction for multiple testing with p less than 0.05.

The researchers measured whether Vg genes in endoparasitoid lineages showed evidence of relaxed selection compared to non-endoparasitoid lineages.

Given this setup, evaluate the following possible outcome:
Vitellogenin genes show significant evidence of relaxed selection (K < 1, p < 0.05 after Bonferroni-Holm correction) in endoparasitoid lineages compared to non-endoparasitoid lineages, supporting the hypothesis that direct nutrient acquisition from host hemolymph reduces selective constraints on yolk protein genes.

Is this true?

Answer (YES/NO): NO